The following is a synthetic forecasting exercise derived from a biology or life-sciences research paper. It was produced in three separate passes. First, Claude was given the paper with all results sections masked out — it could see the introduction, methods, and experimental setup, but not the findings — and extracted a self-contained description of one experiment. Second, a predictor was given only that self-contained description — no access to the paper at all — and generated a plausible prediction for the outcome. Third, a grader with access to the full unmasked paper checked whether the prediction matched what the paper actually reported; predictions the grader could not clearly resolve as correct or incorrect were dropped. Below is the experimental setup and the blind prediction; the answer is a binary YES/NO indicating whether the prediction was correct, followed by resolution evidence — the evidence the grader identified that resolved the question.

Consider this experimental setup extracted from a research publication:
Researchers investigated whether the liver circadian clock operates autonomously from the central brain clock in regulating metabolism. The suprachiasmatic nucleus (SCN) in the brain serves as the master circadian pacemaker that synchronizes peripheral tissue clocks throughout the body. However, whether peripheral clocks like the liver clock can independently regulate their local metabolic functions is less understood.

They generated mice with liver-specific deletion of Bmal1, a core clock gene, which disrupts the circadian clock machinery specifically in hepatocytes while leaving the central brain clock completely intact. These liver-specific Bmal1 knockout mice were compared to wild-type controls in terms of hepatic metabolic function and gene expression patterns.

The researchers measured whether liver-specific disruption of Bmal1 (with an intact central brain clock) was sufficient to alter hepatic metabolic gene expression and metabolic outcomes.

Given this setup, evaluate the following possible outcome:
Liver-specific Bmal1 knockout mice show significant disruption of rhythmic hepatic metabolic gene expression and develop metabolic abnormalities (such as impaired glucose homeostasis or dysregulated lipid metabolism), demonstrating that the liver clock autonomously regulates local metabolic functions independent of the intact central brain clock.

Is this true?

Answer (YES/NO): YES